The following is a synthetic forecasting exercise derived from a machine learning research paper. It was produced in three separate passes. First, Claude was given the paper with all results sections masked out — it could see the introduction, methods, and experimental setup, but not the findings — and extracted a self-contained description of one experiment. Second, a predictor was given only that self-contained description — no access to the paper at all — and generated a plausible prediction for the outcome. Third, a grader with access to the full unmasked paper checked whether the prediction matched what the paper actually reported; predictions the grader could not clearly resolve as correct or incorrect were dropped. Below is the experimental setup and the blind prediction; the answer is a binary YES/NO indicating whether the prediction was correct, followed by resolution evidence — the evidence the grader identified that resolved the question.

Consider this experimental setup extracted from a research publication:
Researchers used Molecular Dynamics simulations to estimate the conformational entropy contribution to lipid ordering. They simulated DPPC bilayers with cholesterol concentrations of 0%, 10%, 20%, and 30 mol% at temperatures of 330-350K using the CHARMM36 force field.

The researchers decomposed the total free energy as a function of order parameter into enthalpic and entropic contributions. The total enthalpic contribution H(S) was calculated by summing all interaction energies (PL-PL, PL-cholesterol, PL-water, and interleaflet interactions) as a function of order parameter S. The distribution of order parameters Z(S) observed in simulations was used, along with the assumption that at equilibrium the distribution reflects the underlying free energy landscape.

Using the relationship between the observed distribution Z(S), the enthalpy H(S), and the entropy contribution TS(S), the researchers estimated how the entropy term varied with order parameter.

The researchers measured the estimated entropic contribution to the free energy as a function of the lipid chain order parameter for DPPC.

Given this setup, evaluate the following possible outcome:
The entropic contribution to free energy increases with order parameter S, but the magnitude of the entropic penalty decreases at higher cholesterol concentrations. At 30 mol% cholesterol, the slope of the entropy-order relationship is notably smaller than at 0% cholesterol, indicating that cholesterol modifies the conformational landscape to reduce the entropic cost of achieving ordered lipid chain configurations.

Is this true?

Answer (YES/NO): NO